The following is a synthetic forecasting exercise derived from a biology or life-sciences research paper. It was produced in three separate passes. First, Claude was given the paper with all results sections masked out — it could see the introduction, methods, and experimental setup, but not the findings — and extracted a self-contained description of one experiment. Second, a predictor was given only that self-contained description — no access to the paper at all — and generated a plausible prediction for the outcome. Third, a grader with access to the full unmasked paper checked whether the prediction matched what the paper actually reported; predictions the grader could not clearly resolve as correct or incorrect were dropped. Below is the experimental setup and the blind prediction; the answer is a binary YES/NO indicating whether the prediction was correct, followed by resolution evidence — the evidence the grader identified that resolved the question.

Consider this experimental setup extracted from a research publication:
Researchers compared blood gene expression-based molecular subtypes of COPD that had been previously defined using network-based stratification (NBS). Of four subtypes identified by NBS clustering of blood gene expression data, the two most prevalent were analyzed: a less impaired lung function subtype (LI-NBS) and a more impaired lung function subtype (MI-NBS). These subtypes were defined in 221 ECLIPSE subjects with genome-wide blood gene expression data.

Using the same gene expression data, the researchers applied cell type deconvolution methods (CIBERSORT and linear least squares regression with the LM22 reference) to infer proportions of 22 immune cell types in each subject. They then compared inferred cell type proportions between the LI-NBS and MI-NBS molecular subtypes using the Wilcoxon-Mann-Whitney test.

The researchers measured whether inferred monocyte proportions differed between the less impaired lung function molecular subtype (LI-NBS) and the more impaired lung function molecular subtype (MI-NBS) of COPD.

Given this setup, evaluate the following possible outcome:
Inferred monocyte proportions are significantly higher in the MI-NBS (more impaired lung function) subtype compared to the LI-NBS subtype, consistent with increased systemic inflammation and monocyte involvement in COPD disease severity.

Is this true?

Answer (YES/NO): YES